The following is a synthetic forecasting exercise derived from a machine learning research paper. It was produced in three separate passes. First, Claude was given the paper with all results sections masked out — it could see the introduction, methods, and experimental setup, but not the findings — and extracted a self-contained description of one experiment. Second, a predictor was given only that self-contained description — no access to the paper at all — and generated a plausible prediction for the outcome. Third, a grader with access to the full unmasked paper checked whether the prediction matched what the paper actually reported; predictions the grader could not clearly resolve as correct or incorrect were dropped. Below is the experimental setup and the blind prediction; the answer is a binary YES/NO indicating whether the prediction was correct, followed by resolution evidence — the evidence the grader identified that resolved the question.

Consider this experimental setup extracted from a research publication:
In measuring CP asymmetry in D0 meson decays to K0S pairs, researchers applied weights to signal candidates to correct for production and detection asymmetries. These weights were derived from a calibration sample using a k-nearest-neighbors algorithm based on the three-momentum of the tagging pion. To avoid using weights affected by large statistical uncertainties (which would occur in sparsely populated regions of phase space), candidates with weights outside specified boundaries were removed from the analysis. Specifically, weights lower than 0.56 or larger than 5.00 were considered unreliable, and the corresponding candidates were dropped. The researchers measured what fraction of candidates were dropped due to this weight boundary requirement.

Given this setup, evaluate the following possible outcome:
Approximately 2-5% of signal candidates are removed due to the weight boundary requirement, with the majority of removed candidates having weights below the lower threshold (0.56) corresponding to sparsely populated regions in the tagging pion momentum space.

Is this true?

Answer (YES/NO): NO